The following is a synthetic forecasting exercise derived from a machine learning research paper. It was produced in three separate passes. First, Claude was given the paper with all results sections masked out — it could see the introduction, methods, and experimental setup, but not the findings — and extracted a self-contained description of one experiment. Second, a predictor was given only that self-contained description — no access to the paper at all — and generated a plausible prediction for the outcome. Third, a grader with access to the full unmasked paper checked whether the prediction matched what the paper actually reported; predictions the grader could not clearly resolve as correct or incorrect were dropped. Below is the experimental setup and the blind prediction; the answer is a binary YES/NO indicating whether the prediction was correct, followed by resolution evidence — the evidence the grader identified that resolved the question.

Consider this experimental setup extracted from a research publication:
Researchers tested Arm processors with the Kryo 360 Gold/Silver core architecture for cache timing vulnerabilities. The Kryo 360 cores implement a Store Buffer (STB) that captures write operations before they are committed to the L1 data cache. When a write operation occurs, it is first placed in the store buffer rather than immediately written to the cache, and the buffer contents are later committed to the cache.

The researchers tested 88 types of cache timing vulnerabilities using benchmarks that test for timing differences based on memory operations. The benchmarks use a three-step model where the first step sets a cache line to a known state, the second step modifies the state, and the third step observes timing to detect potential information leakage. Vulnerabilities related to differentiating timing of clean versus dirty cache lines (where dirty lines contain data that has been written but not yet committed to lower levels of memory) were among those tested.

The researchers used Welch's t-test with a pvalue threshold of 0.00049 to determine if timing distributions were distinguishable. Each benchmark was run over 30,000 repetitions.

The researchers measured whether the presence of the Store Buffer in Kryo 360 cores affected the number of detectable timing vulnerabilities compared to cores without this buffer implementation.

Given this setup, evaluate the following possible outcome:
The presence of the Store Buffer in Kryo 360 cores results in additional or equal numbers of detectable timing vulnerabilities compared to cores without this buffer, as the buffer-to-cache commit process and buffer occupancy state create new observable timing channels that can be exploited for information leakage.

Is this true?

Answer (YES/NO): YES